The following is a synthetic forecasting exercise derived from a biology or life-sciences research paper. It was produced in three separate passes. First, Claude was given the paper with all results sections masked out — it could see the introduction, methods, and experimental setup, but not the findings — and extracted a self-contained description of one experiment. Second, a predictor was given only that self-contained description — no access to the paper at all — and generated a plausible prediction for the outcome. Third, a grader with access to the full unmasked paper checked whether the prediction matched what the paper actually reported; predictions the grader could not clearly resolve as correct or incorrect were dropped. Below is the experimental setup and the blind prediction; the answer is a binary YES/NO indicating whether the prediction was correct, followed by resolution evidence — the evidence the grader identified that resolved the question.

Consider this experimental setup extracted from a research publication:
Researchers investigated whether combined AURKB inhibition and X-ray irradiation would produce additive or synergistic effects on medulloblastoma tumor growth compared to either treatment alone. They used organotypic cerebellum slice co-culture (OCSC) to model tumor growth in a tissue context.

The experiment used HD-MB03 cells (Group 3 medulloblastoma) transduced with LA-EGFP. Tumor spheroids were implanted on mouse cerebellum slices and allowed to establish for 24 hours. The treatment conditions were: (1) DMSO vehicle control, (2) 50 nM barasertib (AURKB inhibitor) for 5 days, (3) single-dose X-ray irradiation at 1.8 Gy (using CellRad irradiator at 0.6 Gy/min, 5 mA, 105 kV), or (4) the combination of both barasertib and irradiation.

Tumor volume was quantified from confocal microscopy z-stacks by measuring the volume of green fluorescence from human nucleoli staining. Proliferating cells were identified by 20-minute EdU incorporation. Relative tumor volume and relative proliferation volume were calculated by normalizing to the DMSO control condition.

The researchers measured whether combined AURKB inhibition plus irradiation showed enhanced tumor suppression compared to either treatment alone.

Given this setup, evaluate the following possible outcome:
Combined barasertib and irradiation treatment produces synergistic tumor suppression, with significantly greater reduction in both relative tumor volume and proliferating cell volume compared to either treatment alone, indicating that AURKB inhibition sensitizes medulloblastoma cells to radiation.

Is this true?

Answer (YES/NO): NO